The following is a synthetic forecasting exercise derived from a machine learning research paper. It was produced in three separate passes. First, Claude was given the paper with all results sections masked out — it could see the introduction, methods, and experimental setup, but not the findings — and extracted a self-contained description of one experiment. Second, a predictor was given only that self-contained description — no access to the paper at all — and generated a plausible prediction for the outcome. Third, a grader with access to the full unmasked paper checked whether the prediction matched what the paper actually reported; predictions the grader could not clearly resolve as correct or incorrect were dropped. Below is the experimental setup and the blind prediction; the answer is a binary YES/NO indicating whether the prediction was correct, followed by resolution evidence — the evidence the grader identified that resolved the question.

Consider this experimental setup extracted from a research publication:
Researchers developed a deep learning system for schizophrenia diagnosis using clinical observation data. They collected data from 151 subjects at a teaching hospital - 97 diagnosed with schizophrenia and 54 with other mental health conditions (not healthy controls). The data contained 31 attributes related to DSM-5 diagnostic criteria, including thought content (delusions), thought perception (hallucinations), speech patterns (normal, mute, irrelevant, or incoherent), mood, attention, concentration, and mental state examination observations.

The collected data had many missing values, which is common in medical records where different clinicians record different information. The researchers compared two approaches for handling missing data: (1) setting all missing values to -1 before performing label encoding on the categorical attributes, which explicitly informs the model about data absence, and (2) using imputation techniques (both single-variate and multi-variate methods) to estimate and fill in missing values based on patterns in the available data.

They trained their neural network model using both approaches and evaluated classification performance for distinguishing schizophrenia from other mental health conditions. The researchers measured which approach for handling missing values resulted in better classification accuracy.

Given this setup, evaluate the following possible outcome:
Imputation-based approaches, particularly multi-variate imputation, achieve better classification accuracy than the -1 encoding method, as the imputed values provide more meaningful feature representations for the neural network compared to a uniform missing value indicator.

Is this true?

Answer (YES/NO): NO